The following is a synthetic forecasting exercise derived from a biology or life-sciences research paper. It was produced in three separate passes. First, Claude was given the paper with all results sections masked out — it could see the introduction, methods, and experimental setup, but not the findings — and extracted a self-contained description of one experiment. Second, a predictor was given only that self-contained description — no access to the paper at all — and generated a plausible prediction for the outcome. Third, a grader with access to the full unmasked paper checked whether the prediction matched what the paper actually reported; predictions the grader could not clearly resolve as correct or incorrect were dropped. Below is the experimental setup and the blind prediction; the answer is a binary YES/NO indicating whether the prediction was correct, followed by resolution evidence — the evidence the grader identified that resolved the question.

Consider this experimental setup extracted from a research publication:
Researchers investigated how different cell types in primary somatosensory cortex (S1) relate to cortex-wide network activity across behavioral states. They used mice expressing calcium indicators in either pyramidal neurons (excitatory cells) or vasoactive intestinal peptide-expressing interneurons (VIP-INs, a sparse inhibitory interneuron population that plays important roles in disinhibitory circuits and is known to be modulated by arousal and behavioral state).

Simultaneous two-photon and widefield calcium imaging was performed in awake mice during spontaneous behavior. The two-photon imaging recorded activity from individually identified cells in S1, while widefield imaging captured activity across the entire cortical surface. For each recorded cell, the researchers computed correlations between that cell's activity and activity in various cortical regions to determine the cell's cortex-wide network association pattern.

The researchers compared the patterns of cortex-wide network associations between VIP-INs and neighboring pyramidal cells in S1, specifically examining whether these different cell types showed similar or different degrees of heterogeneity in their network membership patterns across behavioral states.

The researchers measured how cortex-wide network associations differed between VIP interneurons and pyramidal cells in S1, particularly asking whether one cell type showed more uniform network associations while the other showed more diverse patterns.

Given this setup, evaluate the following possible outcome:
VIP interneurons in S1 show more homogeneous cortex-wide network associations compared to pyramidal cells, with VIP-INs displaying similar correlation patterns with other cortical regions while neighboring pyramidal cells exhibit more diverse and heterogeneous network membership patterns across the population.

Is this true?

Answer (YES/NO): YES